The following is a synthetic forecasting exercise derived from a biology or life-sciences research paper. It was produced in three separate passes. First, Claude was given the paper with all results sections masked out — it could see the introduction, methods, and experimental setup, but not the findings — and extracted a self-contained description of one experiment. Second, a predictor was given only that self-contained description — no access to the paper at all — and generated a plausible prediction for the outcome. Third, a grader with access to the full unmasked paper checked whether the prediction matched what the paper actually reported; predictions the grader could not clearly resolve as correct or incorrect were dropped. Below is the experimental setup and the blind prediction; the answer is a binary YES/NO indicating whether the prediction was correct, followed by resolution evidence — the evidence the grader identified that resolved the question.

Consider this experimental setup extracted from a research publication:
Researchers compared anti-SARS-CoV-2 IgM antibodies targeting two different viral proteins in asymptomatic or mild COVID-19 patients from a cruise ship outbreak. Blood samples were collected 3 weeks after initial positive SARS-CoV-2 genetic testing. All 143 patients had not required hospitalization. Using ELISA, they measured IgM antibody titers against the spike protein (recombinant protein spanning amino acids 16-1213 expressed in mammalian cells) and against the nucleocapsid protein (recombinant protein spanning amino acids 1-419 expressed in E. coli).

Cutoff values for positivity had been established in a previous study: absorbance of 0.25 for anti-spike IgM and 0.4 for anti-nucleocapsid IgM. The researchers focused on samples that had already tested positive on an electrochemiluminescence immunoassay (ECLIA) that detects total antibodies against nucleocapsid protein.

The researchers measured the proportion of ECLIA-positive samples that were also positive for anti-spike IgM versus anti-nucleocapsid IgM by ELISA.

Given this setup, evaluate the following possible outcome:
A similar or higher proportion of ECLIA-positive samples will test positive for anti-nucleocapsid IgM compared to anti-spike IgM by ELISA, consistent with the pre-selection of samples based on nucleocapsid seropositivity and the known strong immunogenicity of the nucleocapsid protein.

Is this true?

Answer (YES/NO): YES